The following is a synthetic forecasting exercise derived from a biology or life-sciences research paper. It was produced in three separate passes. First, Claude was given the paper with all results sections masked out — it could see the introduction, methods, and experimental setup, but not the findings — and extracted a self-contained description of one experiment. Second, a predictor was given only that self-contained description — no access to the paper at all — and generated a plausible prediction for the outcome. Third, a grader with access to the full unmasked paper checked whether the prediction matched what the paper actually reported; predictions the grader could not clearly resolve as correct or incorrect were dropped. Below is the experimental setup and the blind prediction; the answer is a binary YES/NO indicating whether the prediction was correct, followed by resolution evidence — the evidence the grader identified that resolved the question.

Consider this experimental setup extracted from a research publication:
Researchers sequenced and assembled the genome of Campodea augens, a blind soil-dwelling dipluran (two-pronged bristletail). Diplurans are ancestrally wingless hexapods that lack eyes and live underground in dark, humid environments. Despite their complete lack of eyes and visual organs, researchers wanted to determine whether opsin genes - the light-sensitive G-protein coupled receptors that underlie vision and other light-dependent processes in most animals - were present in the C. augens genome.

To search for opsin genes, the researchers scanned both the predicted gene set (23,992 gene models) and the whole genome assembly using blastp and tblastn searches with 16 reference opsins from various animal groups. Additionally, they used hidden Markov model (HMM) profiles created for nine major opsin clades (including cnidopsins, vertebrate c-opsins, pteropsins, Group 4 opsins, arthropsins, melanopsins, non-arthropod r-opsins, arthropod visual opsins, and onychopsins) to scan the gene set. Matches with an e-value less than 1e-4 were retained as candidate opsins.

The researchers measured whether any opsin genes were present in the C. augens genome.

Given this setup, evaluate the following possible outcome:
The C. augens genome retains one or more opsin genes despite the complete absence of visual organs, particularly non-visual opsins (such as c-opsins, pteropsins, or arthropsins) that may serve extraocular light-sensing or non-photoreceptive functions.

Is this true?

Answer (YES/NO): NO